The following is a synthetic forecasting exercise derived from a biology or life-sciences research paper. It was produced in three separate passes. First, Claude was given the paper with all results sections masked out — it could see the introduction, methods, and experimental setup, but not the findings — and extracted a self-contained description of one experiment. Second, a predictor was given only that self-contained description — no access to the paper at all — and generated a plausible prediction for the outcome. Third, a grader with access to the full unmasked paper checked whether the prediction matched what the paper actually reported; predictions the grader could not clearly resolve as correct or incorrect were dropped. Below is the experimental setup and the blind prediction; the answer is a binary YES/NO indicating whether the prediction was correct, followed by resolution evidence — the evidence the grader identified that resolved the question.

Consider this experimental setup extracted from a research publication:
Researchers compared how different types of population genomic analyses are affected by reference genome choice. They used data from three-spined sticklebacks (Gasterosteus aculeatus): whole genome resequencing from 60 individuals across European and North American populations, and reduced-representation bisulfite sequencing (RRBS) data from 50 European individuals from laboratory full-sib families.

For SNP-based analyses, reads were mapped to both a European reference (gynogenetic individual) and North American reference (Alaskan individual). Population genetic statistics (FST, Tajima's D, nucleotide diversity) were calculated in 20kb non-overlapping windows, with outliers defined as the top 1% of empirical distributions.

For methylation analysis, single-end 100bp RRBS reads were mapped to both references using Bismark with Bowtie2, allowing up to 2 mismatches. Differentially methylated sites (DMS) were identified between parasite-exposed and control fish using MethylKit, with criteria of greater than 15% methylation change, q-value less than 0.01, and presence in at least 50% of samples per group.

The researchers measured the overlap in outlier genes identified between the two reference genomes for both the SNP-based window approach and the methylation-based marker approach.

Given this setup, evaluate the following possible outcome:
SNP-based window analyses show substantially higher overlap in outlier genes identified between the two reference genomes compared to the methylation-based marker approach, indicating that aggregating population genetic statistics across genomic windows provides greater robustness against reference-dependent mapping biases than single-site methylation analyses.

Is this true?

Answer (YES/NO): NO